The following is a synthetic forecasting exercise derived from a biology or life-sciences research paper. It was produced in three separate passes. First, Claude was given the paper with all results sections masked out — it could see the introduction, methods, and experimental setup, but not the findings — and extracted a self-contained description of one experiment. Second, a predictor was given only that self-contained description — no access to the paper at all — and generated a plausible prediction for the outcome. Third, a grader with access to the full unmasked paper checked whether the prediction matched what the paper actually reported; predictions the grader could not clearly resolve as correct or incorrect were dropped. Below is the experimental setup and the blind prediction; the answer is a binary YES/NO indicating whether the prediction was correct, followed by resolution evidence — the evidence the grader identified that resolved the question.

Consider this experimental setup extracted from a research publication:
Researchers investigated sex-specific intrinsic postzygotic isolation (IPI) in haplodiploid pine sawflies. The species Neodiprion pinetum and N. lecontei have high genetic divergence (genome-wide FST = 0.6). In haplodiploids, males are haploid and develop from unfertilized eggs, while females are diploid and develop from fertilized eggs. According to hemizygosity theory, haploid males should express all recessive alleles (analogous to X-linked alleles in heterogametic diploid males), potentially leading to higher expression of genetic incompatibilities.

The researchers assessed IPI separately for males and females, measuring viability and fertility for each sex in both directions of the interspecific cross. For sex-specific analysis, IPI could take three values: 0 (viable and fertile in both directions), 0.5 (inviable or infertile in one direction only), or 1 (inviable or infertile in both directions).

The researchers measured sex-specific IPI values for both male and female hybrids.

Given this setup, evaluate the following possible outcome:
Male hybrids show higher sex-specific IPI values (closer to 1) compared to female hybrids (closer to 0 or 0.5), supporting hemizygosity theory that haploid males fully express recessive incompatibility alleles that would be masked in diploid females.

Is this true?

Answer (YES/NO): NO